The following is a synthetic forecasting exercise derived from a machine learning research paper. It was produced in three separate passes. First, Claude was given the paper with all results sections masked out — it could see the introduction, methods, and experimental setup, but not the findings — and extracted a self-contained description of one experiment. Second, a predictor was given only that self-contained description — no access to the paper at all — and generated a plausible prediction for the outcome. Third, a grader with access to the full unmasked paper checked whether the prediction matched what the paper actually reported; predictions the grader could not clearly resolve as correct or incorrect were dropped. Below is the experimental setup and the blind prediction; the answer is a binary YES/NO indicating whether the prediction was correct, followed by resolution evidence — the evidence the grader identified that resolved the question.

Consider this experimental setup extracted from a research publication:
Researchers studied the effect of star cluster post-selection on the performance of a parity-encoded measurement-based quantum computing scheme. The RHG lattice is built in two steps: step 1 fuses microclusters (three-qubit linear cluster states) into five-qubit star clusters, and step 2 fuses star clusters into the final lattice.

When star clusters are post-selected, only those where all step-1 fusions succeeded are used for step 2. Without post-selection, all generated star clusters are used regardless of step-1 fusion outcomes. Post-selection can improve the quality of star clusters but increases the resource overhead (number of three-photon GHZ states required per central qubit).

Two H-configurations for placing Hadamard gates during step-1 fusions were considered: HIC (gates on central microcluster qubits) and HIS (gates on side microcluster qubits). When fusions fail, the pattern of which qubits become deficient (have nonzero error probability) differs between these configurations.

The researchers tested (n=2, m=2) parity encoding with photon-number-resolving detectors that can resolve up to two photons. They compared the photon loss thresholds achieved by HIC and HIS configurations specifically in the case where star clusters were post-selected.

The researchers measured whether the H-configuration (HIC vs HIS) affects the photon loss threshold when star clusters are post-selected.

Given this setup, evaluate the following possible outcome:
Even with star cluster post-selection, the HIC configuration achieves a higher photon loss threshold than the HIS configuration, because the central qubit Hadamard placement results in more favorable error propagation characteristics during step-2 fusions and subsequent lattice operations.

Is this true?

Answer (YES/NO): NO